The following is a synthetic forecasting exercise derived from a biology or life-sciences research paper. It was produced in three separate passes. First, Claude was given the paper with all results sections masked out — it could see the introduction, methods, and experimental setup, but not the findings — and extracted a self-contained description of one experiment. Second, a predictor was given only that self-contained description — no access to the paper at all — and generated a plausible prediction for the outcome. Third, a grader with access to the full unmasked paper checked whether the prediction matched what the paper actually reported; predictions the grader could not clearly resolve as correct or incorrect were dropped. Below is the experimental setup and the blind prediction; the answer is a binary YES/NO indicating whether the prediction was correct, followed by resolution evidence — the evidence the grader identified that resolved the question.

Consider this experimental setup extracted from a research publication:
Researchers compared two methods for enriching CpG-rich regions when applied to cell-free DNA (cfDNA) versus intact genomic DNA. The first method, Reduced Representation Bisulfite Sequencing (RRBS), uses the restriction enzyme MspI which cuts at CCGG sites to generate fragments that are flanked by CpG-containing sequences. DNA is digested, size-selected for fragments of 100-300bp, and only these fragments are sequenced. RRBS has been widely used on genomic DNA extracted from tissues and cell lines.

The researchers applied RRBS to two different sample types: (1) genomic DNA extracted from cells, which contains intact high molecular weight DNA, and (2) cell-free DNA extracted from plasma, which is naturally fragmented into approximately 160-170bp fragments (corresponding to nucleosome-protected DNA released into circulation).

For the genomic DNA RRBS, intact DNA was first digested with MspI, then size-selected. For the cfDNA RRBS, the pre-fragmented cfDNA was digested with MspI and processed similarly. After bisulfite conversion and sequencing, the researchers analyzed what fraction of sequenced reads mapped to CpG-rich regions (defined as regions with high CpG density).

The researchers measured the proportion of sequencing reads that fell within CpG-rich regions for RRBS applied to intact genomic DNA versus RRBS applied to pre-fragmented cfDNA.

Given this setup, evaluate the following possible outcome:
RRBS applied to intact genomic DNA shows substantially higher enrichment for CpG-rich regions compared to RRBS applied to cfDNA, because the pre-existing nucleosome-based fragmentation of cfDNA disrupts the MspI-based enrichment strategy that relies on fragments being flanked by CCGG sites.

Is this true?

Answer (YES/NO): YES